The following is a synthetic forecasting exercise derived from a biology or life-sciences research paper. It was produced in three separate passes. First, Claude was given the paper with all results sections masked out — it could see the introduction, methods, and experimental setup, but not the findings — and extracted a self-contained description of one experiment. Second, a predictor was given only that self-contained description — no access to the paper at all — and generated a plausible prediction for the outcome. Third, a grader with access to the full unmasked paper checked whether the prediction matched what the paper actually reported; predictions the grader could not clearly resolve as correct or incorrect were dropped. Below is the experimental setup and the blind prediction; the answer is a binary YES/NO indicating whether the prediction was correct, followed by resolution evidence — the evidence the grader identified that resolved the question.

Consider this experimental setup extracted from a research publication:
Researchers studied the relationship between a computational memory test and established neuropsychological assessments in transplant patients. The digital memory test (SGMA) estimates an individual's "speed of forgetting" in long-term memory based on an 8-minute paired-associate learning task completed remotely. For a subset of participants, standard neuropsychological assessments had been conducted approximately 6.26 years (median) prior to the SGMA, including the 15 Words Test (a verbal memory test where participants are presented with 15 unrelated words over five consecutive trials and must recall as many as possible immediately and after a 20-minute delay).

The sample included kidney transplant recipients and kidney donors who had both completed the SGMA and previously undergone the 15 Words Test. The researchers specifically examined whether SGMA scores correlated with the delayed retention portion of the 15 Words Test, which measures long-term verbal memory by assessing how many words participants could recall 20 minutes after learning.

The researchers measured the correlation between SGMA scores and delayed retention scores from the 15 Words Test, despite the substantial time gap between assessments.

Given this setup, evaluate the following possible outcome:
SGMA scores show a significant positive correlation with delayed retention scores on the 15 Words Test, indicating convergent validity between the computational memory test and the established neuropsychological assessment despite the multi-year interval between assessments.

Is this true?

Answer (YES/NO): YES